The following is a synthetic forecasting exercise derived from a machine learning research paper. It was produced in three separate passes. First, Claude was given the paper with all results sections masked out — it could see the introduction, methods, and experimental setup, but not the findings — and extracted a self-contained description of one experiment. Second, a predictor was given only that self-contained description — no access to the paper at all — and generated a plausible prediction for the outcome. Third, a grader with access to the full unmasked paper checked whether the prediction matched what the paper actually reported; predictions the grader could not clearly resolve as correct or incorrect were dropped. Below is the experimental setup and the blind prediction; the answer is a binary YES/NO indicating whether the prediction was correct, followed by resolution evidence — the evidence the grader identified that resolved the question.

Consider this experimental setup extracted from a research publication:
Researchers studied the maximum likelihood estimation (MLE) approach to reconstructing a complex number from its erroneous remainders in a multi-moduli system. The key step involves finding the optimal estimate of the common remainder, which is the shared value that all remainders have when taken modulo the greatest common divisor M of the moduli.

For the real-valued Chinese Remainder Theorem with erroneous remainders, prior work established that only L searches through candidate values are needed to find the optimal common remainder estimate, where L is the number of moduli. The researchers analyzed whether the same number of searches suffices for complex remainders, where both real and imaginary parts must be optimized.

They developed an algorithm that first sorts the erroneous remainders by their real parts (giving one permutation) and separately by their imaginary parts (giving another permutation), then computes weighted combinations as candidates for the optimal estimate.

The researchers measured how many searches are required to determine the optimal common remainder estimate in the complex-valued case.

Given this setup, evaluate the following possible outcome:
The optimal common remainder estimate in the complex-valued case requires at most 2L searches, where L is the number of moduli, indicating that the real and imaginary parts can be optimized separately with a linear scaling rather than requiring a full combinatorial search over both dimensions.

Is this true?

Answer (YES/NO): YES